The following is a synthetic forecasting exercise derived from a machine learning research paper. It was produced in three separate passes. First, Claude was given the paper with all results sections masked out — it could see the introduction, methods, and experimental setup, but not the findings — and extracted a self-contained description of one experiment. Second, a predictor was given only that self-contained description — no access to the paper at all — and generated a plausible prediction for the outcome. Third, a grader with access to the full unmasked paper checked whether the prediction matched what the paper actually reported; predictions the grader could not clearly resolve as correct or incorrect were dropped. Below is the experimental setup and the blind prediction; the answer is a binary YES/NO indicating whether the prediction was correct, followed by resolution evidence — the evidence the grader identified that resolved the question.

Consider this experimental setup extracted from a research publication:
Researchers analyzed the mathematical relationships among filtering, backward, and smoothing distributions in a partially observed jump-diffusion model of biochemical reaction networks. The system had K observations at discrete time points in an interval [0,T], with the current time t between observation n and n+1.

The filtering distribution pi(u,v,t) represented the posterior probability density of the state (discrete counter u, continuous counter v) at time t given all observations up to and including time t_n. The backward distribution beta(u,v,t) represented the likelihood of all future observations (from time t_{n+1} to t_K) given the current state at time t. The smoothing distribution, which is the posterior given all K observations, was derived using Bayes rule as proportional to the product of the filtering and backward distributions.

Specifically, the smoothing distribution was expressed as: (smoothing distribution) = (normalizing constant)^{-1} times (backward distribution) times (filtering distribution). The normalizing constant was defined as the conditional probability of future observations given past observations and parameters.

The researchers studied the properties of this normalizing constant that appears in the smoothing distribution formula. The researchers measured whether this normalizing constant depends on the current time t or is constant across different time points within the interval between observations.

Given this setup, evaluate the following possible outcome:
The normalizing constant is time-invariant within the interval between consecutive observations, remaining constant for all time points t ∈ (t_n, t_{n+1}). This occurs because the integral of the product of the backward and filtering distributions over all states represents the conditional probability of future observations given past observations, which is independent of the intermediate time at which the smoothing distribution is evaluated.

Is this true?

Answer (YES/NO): YES